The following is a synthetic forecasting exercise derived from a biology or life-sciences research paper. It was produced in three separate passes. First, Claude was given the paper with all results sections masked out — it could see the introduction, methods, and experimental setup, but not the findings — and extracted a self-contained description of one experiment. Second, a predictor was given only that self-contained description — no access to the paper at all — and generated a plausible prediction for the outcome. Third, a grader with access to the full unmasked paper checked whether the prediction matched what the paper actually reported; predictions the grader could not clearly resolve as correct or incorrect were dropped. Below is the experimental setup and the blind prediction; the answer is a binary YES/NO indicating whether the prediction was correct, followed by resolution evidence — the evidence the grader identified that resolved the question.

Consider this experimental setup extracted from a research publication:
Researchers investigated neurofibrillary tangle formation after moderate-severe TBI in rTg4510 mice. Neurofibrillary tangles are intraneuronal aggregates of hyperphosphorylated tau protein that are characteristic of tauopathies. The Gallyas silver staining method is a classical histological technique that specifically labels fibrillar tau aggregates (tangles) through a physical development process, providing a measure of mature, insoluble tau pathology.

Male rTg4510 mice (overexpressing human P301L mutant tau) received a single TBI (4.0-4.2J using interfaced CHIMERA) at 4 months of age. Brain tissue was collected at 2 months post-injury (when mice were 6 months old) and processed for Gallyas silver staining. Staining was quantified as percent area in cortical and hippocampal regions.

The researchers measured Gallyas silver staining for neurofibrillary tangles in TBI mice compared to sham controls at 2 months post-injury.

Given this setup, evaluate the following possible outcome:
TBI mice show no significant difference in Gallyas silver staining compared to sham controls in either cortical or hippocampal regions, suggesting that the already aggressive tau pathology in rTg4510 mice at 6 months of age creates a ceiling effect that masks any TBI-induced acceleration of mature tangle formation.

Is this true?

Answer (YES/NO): NO